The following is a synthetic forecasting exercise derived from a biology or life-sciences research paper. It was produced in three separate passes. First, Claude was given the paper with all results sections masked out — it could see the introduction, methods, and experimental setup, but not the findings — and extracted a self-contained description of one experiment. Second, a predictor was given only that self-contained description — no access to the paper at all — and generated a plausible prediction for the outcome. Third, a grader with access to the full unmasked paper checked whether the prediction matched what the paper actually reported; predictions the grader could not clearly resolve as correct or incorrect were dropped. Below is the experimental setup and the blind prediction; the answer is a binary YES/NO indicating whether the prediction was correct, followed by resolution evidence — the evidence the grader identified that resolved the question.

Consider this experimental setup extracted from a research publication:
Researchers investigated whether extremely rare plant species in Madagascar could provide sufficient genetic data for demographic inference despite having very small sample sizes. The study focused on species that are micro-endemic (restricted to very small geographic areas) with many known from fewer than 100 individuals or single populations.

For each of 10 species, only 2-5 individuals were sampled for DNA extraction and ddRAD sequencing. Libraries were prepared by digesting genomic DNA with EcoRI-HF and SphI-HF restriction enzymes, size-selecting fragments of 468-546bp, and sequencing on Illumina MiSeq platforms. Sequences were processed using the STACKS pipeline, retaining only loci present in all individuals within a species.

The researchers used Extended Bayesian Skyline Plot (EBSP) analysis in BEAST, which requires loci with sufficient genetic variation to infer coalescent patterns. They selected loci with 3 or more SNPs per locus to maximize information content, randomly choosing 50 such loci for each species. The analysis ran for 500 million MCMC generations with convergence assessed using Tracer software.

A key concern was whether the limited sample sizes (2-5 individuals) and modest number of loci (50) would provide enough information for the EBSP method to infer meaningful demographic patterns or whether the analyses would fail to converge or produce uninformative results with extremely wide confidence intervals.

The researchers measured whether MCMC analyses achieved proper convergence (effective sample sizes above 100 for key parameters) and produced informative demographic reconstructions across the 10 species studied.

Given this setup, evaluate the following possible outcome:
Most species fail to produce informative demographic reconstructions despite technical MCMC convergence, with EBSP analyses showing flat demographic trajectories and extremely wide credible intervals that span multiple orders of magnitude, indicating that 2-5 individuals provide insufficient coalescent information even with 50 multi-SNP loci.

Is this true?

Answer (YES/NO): NO